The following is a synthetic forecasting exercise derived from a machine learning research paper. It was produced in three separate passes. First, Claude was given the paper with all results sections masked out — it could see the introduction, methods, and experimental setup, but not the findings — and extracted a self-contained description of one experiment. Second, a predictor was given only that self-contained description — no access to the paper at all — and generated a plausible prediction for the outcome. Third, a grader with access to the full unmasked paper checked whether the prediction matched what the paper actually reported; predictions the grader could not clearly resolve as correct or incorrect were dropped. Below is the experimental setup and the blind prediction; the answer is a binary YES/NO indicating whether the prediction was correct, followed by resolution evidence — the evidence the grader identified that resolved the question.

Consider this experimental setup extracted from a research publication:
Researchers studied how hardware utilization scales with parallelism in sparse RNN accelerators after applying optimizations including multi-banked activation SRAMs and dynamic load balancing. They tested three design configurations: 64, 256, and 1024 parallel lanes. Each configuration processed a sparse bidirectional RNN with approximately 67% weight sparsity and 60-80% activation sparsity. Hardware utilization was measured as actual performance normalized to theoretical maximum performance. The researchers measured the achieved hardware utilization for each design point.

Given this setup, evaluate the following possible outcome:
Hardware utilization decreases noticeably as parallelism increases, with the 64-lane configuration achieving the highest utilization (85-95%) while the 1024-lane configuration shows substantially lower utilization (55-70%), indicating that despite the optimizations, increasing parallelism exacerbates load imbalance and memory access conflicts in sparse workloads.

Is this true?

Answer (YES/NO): NO